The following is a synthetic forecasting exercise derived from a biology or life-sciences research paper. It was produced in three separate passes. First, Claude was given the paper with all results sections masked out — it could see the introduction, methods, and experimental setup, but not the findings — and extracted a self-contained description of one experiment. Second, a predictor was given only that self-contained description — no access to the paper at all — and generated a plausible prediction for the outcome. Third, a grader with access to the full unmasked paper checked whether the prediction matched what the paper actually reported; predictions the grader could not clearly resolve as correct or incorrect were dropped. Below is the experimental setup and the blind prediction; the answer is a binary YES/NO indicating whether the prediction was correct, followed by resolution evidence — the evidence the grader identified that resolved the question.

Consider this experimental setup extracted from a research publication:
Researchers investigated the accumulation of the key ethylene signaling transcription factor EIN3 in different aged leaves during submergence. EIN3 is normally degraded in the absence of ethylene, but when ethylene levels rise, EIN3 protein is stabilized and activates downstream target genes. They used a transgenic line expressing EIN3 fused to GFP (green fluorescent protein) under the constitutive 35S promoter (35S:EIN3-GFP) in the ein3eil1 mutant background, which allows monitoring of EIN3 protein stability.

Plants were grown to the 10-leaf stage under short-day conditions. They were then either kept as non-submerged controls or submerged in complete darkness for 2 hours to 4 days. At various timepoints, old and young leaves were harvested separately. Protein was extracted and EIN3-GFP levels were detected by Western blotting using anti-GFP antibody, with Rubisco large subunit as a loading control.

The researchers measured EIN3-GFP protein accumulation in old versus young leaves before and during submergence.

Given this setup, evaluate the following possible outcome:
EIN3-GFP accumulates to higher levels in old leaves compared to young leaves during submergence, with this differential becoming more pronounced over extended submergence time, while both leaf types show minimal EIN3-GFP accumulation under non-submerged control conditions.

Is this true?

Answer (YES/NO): NO